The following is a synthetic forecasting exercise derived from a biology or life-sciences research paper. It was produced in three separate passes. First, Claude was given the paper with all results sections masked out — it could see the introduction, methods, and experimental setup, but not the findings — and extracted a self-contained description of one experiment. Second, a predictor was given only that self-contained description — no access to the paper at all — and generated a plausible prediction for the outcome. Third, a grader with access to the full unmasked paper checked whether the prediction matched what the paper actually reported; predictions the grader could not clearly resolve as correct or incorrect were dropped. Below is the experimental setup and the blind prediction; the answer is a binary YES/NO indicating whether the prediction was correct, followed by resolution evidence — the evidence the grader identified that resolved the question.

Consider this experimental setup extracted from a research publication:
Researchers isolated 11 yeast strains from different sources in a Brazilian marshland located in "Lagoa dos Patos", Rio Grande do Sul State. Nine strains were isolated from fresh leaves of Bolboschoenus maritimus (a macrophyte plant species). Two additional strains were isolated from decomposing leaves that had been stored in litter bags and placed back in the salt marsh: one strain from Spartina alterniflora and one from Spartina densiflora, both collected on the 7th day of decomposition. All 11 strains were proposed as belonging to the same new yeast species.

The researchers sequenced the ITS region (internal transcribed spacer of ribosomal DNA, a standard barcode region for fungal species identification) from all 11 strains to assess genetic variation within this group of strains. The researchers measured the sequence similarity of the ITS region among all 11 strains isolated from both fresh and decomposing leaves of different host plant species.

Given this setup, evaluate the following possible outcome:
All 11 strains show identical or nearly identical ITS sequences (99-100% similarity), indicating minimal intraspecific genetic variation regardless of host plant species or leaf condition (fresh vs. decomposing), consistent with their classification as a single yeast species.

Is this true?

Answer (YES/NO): YES